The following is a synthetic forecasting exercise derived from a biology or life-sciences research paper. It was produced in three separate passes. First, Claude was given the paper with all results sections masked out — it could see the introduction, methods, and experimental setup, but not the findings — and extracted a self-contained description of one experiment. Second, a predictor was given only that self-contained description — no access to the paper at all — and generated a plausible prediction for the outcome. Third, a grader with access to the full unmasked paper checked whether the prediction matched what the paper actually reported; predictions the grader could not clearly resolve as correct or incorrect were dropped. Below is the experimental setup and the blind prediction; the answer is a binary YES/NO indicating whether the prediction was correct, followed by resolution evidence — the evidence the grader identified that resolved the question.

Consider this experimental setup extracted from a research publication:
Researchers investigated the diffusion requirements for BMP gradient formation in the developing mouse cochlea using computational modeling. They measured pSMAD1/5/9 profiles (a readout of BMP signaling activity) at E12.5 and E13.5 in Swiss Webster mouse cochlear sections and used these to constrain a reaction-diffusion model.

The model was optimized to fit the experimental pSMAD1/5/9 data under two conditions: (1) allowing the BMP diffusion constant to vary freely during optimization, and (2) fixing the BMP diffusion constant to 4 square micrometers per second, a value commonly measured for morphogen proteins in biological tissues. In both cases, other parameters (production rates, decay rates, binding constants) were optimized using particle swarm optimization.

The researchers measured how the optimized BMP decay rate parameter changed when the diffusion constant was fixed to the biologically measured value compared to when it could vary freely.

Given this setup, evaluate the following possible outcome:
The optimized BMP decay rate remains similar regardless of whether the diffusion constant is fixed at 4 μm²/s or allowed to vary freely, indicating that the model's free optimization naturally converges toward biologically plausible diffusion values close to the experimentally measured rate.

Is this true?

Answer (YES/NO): NO